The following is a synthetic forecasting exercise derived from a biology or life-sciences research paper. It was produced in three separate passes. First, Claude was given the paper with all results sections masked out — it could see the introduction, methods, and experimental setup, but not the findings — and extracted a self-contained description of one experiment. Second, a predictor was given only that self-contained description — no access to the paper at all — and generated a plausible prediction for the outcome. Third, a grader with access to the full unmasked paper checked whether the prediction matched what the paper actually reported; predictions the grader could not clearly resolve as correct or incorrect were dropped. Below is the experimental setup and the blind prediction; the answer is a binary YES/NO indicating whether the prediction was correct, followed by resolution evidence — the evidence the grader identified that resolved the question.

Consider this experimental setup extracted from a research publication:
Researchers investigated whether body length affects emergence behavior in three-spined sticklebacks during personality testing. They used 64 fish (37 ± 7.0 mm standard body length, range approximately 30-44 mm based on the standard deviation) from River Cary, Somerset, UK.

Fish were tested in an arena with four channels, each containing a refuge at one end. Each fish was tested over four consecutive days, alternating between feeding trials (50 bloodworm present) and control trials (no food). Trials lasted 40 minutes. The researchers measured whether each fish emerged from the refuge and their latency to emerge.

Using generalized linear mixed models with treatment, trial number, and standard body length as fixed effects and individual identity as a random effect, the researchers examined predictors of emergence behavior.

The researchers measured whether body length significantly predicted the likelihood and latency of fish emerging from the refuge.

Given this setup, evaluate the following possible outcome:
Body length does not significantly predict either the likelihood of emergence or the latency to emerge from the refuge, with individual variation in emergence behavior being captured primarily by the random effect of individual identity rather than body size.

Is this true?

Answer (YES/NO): NO